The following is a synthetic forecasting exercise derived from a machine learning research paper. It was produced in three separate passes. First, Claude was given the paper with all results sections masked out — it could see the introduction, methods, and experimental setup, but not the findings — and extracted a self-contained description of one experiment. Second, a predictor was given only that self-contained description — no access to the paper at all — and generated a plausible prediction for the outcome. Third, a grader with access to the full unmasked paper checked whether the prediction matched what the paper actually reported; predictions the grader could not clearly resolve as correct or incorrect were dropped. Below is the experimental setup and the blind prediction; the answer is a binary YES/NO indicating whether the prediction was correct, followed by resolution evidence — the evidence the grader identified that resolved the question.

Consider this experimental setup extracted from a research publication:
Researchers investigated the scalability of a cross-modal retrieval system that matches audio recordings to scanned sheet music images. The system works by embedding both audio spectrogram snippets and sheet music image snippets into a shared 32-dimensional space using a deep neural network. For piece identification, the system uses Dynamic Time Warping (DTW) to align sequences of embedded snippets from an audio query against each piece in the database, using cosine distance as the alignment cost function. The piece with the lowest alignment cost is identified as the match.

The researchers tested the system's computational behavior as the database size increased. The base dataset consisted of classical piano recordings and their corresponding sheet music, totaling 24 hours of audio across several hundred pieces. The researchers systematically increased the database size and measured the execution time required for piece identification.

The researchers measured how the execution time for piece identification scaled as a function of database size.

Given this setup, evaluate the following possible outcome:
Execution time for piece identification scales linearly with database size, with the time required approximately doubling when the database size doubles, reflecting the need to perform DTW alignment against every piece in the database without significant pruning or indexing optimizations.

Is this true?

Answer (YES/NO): YES